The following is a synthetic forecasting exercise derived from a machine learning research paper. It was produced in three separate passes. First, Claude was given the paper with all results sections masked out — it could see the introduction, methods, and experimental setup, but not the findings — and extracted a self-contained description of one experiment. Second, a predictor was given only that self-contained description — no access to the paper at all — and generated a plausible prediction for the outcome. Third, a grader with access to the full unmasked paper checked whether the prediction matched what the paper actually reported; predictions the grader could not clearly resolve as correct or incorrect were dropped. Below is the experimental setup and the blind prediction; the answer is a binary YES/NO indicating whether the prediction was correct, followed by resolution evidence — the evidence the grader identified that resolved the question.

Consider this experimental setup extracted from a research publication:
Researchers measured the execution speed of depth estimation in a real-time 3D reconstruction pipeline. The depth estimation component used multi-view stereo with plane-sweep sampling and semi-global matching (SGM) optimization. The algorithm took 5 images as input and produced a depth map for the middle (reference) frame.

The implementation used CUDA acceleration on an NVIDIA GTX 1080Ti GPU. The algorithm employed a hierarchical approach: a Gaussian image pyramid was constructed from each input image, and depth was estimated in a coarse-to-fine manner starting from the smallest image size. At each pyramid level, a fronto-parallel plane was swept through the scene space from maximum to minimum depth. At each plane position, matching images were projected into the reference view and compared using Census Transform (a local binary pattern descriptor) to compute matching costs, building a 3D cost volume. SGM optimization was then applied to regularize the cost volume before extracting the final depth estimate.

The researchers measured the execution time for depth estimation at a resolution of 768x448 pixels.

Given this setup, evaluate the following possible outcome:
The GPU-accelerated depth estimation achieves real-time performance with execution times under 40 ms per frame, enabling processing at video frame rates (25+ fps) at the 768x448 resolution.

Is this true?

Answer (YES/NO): NO